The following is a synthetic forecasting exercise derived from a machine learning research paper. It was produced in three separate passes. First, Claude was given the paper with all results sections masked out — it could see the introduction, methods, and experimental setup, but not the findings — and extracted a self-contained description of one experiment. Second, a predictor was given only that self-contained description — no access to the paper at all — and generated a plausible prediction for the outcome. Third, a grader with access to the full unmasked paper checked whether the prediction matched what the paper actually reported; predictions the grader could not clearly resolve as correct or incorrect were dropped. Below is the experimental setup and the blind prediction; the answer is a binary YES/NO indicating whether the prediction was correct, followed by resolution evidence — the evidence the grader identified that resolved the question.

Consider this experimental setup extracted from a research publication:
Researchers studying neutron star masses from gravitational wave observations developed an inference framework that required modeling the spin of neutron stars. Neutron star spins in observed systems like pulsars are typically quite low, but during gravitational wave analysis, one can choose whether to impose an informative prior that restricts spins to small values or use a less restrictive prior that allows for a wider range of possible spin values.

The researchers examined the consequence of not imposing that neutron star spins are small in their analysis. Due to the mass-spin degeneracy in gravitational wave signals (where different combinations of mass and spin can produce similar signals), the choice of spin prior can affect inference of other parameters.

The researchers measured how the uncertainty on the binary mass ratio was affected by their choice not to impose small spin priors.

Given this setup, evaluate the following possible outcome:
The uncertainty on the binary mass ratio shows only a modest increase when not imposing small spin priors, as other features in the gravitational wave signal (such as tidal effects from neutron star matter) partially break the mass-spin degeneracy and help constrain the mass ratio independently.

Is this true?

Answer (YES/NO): NO